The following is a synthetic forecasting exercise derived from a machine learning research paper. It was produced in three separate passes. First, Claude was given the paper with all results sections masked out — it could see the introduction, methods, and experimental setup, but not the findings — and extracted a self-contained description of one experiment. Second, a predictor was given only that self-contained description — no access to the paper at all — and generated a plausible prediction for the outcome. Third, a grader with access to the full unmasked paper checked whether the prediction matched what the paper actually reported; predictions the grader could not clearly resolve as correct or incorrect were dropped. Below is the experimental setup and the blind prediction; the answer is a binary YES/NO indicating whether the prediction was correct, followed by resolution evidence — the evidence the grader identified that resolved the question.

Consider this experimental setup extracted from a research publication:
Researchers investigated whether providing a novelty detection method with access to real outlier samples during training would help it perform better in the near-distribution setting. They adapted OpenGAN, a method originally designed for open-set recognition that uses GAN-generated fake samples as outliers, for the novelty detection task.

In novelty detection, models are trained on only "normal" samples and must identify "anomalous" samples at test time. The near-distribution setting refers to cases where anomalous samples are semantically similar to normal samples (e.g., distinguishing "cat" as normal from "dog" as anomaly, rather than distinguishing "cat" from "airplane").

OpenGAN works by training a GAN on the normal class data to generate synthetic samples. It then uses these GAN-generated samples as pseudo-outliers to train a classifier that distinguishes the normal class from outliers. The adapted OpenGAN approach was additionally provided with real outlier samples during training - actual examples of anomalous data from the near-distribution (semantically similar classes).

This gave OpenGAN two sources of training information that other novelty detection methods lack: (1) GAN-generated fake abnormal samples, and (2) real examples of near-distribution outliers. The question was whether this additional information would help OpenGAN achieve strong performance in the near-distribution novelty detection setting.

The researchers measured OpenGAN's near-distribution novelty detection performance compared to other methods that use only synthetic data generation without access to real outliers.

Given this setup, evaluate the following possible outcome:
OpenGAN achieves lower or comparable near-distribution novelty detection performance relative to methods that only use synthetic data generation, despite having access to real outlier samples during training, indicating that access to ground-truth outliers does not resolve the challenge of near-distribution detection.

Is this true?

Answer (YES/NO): YES